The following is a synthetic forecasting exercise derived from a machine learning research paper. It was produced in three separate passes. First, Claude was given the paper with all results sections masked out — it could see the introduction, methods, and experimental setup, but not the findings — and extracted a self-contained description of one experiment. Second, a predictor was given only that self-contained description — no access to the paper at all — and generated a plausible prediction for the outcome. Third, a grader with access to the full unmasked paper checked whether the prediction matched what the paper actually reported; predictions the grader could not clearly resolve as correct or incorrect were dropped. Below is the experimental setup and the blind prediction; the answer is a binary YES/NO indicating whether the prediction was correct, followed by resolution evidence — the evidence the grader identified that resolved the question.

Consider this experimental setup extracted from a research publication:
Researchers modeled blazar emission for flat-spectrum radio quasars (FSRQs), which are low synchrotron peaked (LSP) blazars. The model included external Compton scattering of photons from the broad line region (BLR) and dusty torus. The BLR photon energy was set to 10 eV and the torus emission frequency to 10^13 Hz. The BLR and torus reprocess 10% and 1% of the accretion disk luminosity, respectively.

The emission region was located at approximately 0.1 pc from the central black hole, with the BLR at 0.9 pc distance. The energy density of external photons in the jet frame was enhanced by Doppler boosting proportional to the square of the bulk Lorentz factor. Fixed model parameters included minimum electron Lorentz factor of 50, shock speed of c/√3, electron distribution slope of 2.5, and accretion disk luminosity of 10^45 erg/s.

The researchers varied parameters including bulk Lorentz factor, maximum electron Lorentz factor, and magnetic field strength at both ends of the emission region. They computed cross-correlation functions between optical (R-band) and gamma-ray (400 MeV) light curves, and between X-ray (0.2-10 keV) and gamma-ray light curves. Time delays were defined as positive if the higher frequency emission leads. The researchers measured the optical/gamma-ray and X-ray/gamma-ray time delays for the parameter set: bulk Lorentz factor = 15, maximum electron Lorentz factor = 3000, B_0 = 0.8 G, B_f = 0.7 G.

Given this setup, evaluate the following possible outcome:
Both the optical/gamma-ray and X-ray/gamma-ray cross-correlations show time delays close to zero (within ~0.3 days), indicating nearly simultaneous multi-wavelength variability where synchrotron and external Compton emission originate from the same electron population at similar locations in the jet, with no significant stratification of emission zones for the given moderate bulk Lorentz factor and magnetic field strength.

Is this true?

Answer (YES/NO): NO